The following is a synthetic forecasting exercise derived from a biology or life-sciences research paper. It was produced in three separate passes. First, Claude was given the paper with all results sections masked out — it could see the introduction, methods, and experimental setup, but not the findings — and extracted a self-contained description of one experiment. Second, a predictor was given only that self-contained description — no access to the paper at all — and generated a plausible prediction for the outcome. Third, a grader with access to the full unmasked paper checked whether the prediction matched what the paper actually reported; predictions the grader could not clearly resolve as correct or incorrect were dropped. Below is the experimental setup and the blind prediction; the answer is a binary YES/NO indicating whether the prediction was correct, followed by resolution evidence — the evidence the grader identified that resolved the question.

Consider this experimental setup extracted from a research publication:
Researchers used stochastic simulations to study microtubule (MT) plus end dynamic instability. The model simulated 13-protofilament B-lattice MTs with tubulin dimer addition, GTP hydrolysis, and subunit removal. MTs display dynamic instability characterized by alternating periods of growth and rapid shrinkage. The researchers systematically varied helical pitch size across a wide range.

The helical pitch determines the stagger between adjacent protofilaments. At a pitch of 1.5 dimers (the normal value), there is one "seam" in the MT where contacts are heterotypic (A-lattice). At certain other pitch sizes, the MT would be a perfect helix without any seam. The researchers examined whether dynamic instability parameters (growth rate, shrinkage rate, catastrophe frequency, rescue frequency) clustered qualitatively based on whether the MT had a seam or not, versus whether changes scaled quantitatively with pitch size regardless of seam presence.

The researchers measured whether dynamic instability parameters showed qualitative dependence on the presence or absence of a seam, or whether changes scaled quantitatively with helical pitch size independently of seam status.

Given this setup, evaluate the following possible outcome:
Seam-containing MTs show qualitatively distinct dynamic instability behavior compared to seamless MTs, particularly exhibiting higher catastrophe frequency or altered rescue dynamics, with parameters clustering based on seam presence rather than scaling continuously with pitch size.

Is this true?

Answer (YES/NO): NO